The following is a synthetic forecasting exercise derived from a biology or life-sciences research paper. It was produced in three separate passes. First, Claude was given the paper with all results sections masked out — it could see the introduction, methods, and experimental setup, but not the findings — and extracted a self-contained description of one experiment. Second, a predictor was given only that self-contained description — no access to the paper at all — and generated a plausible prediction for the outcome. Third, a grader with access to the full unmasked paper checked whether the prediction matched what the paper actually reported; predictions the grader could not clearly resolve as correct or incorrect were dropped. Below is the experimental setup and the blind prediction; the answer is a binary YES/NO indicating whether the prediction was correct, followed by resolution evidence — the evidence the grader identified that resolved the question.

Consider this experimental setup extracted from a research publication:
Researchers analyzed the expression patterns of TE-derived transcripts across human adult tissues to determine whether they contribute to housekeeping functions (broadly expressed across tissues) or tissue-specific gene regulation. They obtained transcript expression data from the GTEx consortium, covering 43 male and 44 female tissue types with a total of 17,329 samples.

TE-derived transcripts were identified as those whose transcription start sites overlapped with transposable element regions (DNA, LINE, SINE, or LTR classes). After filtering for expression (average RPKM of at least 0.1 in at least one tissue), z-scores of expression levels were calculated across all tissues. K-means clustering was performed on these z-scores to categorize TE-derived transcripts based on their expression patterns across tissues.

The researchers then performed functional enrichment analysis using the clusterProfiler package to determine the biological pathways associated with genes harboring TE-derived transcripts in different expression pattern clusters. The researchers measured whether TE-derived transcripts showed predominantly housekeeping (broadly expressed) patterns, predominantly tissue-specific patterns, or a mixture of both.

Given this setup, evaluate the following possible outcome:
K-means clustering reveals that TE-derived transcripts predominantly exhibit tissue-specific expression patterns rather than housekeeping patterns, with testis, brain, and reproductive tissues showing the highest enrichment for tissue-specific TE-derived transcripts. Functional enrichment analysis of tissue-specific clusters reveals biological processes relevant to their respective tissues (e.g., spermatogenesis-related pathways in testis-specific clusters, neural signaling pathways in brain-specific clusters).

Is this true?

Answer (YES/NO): NO